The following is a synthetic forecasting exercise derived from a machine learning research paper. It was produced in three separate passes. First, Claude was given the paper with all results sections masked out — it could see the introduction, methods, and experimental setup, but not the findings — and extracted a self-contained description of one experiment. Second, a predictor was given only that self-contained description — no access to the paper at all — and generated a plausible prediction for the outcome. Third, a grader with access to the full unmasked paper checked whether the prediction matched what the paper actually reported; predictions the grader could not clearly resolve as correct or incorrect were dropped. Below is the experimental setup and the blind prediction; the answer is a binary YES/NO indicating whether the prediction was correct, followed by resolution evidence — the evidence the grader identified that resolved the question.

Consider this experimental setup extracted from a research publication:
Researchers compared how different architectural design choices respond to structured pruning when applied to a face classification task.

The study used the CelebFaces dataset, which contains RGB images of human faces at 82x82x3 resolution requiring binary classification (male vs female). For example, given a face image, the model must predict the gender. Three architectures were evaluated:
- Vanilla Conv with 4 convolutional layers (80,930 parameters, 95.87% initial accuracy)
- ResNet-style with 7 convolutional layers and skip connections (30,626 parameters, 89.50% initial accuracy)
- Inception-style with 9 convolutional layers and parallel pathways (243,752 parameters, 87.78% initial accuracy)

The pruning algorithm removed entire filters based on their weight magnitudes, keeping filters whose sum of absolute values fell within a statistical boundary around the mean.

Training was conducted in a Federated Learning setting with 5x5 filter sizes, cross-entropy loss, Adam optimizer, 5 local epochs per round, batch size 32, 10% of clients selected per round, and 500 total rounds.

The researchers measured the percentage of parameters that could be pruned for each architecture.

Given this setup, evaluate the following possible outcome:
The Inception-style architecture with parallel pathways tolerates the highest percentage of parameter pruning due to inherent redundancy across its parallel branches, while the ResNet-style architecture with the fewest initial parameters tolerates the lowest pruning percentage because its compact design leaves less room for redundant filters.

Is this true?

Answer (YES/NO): NO